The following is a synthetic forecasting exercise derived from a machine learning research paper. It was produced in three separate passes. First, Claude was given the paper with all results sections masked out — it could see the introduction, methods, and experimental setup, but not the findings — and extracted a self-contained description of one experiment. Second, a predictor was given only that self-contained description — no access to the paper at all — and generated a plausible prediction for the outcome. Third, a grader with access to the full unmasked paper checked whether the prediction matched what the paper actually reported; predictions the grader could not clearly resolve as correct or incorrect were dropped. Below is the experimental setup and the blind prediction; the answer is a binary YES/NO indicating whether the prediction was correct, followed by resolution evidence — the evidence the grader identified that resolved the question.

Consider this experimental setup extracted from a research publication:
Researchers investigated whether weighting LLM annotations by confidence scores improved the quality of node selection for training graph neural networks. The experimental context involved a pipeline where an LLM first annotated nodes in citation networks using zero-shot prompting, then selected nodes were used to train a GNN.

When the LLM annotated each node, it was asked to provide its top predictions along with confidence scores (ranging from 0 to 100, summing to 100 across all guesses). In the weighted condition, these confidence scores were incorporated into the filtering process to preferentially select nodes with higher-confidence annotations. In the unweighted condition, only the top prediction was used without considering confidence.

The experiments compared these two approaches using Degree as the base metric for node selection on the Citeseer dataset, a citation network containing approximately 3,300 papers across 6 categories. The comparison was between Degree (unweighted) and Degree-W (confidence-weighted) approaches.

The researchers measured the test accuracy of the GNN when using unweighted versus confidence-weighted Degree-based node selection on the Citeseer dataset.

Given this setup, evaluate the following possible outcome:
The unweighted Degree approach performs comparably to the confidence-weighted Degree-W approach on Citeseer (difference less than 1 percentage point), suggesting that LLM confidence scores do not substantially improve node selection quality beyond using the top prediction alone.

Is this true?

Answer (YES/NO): YES